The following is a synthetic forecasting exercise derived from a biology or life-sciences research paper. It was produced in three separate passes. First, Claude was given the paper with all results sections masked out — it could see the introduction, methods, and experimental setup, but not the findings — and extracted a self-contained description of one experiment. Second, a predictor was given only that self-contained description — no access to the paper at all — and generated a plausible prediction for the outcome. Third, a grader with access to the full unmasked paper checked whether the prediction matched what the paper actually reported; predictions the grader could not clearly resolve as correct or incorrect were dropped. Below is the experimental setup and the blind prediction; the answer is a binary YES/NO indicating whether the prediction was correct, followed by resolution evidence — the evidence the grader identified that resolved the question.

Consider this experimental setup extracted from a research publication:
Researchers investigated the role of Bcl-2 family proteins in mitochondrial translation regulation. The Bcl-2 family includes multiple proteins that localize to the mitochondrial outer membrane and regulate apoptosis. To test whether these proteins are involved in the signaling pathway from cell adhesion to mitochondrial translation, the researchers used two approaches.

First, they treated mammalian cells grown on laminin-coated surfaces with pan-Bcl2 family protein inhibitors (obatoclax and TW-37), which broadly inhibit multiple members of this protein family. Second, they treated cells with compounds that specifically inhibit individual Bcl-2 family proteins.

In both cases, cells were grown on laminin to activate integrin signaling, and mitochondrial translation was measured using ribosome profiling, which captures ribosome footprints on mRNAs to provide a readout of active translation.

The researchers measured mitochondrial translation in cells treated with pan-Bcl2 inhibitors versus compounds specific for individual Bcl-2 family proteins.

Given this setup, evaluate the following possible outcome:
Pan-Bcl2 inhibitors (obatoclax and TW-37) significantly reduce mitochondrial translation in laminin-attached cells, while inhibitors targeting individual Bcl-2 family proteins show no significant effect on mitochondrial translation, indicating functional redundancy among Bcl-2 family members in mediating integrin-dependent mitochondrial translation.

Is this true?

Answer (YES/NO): YES